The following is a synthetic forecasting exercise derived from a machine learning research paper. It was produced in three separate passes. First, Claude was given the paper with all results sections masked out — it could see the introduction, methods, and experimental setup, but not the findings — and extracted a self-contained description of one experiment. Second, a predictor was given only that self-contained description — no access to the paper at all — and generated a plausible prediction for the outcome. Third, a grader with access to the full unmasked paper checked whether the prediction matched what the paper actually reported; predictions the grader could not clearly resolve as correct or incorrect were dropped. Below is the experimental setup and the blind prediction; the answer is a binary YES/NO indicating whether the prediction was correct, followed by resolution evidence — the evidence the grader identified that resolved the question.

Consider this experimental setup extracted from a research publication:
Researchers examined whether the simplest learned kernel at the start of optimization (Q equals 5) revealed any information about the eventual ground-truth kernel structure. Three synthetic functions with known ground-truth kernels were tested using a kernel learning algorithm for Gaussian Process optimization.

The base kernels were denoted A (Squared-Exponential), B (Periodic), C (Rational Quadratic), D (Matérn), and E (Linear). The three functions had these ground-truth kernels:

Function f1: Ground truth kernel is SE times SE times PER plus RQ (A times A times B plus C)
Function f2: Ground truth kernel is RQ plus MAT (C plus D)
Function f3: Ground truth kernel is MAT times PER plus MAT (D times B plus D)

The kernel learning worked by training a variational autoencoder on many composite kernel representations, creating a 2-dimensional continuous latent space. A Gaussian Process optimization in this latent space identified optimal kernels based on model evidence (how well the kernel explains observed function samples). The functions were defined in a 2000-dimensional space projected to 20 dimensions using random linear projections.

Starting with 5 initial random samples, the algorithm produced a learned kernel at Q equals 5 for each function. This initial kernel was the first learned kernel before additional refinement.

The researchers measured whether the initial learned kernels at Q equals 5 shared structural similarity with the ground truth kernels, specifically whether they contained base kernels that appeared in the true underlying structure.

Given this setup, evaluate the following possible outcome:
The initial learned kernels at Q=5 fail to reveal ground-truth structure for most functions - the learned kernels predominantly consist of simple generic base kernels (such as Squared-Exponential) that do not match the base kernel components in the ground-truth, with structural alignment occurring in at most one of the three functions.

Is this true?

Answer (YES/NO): YES